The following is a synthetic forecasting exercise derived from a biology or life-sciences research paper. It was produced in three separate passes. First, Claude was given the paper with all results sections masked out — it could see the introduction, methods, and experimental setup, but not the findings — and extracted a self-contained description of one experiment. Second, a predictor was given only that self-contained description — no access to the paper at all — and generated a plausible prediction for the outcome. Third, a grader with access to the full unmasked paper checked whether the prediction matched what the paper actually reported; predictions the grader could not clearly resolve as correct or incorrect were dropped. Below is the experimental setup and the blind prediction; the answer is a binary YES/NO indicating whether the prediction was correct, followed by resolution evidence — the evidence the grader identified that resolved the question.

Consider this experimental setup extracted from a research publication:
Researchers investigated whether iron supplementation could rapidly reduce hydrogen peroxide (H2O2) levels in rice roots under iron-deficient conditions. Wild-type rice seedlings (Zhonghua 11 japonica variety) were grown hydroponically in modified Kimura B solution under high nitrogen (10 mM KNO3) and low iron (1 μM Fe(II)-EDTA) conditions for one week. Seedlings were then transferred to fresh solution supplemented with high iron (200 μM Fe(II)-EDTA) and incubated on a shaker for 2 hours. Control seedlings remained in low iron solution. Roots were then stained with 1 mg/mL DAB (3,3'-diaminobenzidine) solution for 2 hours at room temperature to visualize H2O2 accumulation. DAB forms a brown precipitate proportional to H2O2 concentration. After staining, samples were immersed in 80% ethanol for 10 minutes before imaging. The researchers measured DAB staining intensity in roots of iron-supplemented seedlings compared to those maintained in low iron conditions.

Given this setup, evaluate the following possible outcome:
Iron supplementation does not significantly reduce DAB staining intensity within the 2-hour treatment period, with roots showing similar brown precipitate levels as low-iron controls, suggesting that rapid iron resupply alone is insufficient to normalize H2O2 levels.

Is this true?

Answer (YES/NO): NO